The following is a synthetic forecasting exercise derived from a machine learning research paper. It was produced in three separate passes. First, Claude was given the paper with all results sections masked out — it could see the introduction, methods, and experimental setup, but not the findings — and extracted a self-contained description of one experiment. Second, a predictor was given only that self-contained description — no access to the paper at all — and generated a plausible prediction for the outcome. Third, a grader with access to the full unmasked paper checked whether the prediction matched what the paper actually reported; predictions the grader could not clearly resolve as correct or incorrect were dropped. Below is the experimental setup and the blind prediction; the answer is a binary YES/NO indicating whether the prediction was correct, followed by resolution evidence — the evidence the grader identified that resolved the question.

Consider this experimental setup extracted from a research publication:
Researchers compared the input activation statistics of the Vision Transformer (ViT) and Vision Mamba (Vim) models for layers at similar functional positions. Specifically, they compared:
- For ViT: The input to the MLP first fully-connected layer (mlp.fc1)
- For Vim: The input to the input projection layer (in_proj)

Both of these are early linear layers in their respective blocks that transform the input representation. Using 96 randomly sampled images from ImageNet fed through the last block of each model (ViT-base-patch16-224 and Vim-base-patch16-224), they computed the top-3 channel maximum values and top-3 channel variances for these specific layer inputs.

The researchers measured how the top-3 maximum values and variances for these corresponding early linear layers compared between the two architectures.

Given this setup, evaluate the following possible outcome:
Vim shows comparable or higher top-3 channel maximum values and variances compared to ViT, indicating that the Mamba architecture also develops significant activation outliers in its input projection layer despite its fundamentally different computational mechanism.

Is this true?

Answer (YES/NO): YES